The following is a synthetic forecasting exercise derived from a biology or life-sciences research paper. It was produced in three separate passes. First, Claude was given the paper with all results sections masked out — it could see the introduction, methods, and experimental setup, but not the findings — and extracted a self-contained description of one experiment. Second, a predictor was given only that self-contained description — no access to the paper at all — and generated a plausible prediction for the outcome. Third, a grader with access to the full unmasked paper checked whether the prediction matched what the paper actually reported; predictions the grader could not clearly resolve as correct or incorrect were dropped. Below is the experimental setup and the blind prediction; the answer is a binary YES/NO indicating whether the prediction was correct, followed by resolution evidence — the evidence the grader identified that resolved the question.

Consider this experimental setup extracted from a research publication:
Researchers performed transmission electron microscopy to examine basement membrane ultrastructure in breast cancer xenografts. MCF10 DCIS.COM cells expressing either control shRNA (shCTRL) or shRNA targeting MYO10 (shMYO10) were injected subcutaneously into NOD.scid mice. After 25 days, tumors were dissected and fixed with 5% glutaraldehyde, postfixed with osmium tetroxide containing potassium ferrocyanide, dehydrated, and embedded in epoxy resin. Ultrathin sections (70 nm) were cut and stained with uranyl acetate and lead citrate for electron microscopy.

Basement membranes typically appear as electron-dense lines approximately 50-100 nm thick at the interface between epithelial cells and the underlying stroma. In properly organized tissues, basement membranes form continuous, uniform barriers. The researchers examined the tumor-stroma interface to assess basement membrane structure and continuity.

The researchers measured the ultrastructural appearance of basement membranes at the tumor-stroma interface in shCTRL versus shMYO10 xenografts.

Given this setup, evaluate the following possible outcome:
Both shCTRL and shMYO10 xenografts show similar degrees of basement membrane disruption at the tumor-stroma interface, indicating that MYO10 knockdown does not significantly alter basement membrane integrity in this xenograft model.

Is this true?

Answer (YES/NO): NO